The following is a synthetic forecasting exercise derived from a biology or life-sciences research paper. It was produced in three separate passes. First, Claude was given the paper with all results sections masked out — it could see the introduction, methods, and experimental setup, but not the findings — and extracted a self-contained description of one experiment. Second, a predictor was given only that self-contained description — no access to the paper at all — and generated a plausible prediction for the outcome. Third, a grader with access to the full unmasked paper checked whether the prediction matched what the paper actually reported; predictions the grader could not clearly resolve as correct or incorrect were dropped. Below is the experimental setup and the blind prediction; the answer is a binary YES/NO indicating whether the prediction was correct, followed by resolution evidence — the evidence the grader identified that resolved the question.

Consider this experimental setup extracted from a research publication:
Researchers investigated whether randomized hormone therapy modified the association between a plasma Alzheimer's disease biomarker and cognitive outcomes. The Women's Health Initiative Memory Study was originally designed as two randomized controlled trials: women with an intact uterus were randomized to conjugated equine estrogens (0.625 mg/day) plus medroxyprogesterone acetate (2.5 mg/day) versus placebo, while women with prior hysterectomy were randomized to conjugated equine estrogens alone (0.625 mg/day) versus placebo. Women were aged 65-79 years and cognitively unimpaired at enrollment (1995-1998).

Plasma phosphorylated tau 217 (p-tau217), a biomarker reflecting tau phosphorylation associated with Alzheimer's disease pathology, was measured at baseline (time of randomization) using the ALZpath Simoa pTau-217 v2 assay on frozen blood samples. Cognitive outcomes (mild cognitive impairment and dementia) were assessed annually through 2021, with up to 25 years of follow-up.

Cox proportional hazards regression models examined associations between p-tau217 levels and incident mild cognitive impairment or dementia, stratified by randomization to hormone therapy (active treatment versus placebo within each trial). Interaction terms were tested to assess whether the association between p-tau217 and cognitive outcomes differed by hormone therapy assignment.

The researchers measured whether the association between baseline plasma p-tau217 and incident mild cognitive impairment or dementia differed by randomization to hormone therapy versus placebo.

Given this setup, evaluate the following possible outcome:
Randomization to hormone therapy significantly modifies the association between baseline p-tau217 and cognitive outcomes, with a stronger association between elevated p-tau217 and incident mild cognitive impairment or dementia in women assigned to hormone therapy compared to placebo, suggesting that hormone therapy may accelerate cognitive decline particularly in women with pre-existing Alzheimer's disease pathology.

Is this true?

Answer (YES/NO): NO